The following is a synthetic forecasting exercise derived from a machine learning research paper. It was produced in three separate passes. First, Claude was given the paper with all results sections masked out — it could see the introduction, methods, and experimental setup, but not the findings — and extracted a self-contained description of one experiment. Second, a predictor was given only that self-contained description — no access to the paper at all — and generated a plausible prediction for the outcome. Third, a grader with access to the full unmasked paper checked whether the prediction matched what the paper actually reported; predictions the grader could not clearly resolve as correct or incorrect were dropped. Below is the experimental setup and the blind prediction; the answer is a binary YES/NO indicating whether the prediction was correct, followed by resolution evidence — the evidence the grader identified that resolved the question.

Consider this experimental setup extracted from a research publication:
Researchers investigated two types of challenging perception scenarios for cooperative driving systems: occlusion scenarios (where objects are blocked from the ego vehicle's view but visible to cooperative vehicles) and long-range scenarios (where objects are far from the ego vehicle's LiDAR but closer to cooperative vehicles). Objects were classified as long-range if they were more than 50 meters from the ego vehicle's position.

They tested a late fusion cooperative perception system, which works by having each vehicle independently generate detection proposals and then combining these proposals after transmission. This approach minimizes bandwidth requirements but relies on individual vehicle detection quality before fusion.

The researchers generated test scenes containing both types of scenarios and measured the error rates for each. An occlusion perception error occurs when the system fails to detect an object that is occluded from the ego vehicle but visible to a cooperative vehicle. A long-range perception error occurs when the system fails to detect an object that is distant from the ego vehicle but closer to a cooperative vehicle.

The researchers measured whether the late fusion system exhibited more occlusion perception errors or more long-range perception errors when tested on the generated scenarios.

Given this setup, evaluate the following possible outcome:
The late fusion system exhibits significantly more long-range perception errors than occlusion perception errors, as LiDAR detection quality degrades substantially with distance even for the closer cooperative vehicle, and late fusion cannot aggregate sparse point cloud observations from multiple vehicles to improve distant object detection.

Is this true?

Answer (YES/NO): NO